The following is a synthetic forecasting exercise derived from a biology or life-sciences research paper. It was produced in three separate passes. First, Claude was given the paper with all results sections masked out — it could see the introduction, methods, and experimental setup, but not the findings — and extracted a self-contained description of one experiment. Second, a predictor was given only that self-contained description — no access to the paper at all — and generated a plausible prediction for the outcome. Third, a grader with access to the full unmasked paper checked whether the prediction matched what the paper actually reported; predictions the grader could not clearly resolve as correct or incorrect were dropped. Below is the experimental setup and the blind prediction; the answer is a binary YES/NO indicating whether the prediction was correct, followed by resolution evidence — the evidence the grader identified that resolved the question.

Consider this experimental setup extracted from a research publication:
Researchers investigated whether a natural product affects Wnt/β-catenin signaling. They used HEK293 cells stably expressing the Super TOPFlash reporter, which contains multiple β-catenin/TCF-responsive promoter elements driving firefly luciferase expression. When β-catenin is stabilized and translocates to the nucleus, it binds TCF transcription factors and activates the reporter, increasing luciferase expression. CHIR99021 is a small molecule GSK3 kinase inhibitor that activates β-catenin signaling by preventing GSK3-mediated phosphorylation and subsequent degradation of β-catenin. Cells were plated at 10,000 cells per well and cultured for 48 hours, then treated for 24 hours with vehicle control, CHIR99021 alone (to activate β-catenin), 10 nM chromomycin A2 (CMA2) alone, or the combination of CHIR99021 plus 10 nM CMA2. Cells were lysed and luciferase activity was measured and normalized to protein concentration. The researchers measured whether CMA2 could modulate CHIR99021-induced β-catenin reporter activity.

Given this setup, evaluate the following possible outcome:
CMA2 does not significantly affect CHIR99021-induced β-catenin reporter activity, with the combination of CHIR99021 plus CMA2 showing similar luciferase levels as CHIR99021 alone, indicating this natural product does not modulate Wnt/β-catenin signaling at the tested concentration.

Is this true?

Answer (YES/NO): NO